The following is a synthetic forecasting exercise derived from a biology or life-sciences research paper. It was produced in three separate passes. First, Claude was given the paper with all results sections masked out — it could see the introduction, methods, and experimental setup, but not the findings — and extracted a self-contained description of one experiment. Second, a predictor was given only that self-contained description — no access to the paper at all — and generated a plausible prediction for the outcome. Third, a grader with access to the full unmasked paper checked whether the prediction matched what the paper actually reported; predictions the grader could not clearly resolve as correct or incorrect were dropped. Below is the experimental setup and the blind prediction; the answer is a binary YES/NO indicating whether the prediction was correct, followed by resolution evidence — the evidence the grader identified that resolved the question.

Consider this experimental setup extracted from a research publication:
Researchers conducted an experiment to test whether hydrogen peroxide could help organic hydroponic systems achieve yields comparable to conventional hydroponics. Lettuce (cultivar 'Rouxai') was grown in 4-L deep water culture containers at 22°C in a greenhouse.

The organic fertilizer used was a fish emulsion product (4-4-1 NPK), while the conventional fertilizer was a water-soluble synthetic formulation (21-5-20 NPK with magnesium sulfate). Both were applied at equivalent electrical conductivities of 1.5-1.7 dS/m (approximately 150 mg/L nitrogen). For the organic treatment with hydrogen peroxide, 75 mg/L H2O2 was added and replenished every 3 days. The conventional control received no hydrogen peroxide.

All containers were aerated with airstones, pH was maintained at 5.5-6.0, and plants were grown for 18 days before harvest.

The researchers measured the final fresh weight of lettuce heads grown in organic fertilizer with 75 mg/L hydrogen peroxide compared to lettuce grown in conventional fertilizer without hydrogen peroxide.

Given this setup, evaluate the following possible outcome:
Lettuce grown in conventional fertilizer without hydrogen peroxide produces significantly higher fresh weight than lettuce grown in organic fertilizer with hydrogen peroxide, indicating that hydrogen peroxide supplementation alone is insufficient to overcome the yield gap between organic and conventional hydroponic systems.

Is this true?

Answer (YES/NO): YES